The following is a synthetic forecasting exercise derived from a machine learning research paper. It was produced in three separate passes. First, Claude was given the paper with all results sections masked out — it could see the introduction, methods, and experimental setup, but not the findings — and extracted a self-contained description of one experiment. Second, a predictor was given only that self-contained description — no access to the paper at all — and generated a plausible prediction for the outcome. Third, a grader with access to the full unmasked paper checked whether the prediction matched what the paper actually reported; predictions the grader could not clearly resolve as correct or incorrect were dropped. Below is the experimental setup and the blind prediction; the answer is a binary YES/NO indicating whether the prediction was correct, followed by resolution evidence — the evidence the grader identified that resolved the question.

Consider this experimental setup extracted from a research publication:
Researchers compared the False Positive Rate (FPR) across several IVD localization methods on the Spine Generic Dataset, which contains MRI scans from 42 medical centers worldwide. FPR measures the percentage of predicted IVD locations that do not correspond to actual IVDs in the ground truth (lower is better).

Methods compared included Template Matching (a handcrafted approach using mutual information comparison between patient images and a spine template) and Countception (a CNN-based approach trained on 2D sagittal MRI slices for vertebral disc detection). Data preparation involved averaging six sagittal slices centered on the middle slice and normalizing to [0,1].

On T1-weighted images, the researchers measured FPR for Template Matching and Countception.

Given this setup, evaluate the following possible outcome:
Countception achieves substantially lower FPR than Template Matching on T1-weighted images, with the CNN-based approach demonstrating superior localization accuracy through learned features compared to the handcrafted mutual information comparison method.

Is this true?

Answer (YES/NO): YES